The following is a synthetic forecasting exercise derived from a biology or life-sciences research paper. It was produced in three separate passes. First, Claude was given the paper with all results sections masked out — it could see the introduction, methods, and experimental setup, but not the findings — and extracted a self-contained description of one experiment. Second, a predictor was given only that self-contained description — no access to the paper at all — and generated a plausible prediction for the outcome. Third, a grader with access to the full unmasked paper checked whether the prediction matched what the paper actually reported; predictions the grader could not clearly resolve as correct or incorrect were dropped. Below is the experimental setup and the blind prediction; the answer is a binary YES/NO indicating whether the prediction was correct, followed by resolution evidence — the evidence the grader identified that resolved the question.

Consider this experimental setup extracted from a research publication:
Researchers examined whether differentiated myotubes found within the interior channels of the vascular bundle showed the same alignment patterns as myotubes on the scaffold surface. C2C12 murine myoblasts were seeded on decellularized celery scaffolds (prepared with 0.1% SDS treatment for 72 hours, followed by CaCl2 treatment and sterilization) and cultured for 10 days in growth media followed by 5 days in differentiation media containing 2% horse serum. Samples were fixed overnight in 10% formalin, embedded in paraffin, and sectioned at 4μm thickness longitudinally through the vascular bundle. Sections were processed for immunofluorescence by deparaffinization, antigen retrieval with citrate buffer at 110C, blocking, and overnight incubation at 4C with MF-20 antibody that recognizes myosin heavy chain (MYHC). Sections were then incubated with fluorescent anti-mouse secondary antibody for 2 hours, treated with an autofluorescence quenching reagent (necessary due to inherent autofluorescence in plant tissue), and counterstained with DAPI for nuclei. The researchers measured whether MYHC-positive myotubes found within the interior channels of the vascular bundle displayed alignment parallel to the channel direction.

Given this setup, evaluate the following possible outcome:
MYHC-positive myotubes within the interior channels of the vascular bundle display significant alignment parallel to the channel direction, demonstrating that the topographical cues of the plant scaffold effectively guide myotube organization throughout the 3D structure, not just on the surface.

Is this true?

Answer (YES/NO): NO